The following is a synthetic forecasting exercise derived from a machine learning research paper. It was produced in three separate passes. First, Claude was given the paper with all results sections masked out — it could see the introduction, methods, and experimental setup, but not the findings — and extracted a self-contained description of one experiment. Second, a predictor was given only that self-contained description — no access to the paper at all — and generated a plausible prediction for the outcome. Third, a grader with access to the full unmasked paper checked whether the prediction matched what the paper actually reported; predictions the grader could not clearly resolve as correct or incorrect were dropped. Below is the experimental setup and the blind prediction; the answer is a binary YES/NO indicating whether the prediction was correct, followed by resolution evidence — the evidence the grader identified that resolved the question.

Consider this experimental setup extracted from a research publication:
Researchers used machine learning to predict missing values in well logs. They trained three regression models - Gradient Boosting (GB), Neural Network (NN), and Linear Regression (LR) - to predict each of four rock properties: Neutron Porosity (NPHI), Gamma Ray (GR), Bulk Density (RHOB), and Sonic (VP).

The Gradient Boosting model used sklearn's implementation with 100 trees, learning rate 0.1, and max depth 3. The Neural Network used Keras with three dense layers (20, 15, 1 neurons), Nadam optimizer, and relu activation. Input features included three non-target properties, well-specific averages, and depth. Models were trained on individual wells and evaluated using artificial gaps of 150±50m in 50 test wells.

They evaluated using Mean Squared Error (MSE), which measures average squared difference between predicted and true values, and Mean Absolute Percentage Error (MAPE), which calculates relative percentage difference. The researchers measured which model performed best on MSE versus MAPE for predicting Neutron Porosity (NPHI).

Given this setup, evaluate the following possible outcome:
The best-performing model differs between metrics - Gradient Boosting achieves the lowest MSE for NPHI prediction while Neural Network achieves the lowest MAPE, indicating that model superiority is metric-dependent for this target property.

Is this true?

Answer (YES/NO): YES